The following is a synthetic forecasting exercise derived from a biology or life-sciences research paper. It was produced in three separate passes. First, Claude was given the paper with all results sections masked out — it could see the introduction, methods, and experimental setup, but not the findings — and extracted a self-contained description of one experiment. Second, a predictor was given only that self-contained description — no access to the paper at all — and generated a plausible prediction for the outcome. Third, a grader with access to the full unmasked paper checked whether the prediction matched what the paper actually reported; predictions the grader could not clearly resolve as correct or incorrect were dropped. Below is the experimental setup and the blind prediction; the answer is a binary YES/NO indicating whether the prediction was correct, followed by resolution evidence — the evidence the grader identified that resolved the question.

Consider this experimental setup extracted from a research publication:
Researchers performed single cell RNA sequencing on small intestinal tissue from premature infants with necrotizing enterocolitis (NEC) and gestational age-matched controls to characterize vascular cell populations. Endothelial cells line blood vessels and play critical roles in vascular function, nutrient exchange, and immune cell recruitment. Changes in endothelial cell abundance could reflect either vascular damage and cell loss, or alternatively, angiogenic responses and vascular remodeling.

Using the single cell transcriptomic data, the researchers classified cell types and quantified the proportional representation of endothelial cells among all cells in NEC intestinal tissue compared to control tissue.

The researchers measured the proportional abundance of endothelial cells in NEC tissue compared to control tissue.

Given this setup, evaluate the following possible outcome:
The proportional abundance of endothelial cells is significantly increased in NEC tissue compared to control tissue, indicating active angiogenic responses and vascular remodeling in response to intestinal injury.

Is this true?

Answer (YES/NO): NO